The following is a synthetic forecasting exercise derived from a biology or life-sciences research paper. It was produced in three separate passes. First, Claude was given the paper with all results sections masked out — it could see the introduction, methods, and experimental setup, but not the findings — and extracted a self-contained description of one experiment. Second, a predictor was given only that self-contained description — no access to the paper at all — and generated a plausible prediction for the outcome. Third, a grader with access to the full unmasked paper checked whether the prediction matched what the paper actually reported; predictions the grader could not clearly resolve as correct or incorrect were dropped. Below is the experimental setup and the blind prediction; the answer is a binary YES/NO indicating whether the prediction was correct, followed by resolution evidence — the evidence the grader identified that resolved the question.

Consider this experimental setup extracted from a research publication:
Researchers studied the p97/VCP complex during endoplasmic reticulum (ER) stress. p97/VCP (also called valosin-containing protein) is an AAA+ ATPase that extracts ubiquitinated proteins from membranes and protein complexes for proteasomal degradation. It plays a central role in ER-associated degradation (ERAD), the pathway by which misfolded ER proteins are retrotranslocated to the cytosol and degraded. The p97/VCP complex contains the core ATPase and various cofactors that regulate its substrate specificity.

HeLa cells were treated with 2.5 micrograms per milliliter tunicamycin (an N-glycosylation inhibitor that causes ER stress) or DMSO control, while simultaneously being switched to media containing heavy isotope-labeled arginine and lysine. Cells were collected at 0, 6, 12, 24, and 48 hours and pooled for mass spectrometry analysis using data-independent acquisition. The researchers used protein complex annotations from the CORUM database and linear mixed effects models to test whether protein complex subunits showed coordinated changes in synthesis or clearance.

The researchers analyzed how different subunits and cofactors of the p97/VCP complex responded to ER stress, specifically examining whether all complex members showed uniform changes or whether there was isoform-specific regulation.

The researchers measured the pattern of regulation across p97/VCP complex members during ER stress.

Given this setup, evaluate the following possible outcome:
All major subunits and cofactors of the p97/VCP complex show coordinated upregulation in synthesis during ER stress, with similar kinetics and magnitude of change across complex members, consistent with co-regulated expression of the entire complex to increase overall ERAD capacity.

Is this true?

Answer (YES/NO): NO